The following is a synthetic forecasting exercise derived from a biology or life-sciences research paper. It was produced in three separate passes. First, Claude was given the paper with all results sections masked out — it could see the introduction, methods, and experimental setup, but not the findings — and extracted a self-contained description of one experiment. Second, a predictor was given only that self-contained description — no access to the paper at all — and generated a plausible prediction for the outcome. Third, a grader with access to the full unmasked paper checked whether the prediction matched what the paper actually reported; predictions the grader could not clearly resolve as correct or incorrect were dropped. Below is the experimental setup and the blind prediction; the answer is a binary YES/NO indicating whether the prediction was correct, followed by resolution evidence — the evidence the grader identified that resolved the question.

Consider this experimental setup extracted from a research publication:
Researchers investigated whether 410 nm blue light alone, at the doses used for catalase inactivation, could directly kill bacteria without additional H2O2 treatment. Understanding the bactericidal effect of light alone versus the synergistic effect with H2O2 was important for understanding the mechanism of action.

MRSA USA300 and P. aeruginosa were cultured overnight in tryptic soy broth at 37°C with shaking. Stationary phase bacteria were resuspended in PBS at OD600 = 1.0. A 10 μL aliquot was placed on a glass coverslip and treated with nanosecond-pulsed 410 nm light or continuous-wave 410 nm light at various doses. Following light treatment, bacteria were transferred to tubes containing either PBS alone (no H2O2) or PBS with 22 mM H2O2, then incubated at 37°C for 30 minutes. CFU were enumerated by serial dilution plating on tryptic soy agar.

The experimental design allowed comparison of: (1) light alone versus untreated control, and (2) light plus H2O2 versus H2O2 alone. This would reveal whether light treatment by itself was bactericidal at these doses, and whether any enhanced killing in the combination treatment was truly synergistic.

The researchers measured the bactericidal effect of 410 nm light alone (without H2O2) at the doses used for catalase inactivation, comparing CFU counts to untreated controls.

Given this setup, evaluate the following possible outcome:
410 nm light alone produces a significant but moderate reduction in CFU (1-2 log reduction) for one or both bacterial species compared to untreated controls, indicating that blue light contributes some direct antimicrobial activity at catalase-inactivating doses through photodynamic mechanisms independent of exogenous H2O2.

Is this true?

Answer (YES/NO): NO